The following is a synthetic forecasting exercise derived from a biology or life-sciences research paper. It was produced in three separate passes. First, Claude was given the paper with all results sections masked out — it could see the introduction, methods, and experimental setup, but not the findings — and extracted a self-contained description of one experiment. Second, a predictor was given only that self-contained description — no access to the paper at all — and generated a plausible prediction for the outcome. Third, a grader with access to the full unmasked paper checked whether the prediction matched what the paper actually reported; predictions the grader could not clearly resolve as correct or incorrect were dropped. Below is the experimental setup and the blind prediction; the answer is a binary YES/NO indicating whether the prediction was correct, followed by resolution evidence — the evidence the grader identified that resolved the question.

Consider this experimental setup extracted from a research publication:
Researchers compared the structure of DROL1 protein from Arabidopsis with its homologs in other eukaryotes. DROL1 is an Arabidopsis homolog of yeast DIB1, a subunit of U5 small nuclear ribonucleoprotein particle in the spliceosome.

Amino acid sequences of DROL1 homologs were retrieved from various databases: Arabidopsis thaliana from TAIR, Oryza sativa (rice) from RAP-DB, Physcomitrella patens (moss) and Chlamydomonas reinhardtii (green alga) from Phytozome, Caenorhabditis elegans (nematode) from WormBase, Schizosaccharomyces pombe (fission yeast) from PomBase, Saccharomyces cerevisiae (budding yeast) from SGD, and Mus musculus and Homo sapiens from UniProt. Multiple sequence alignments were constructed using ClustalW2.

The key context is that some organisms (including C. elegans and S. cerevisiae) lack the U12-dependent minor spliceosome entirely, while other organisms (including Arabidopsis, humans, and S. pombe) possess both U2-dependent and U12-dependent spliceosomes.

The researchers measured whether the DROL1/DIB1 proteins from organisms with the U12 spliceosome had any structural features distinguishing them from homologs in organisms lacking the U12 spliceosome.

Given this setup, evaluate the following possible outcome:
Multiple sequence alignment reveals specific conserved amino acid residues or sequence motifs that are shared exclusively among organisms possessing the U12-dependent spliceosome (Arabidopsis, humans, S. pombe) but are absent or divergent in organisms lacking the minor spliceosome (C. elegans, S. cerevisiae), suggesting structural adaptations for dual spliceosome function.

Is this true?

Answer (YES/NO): NO